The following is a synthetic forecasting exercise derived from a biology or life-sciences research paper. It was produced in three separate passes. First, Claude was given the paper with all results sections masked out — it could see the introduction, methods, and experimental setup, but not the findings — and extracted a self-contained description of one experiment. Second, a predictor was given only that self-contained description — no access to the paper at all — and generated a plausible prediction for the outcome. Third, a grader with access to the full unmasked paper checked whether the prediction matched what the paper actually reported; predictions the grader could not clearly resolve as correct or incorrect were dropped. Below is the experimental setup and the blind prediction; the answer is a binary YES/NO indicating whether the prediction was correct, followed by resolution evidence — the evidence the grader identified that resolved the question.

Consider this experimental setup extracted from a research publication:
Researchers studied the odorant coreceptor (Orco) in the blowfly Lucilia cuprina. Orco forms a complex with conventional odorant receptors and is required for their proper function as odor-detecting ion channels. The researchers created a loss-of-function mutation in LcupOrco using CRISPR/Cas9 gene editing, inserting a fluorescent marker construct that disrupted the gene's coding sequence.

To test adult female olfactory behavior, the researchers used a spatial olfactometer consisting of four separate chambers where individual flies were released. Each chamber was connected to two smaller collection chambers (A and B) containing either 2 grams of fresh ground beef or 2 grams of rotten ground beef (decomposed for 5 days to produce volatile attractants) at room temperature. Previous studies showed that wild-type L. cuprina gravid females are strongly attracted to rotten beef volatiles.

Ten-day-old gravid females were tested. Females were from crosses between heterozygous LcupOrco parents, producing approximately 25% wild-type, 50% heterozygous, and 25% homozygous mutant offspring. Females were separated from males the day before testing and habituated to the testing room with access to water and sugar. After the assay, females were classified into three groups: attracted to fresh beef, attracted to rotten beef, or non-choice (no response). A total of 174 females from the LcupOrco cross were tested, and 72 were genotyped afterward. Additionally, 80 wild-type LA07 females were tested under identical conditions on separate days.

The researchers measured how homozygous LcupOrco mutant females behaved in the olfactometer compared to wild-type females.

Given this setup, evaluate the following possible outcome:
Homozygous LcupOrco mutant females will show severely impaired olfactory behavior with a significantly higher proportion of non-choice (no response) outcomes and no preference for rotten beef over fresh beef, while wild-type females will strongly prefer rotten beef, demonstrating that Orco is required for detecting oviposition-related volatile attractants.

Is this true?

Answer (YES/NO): YES